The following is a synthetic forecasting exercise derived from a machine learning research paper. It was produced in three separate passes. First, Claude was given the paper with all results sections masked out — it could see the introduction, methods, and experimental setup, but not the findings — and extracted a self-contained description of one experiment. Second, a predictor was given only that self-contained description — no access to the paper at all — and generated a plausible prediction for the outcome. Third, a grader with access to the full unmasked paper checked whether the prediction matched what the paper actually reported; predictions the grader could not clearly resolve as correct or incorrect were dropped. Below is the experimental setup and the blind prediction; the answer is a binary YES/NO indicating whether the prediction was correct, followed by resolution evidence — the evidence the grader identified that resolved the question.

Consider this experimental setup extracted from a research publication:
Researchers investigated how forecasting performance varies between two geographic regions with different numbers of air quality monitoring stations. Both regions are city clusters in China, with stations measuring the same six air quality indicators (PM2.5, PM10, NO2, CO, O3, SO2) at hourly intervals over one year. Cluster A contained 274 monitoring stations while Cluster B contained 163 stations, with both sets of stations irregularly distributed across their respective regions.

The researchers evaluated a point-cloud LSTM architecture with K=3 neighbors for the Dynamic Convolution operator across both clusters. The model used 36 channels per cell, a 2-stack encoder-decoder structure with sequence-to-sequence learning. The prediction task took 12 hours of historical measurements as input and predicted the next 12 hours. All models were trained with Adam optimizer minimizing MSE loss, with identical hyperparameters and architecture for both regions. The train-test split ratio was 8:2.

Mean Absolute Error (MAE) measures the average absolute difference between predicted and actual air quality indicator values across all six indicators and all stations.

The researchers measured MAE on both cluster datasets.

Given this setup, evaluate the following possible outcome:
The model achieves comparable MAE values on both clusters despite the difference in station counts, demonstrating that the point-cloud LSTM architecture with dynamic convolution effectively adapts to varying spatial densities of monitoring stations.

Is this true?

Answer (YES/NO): NO